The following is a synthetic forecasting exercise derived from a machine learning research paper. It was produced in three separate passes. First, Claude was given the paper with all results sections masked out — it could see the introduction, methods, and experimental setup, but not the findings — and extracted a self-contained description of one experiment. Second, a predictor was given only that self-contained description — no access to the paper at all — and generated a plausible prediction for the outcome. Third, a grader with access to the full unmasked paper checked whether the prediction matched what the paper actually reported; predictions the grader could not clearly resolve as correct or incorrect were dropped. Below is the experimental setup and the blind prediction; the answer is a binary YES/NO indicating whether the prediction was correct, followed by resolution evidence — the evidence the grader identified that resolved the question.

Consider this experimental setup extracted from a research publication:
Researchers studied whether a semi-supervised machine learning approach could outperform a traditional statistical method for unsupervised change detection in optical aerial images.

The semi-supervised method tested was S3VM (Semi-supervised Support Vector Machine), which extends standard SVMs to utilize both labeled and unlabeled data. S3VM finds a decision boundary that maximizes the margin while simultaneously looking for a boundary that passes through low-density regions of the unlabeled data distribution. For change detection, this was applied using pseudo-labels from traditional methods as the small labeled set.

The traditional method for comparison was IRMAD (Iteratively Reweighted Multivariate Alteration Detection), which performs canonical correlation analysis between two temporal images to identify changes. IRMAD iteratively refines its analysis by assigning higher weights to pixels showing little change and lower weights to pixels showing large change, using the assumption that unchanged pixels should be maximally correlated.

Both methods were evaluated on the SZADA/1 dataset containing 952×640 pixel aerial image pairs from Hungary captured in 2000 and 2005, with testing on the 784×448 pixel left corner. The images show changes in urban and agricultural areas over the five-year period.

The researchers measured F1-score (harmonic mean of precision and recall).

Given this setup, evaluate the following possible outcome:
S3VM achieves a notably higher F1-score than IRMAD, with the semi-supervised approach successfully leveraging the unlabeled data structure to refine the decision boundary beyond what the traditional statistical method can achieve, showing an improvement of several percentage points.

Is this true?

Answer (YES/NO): NO